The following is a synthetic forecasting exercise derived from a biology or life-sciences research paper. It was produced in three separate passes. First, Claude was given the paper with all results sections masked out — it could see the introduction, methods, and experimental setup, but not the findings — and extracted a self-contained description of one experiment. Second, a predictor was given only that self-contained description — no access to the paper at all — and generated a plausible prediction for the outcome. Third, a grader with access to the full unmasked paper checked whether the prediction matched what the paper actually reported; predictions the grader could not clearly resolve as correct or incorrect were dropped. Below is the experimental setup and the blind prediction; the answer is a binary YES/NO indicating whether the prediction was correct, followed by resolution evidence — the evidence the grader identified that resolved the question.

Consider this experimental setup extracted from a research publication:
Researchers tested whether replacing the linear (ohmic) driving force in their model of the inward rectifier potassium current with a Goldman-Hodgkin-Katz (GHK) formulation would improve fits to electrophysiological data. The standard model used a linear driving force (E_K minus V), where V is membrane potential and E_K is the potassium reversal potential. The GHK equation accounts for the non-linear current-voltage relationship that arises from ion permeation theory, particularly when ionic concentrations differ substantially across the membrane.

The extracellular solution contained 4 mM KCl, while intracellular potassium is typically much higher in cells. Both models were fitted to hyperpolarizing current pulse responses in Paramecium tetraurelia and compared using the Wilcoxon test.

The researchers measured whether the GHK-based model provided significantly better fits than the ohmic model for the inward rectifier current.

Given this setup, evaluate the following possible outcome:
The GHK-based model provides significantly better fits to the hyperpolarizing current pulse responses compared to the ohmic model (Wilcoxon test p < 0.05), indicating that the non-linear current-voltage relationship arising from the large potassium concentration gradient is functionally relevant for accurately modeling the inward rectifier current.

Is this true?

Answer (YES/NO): NO